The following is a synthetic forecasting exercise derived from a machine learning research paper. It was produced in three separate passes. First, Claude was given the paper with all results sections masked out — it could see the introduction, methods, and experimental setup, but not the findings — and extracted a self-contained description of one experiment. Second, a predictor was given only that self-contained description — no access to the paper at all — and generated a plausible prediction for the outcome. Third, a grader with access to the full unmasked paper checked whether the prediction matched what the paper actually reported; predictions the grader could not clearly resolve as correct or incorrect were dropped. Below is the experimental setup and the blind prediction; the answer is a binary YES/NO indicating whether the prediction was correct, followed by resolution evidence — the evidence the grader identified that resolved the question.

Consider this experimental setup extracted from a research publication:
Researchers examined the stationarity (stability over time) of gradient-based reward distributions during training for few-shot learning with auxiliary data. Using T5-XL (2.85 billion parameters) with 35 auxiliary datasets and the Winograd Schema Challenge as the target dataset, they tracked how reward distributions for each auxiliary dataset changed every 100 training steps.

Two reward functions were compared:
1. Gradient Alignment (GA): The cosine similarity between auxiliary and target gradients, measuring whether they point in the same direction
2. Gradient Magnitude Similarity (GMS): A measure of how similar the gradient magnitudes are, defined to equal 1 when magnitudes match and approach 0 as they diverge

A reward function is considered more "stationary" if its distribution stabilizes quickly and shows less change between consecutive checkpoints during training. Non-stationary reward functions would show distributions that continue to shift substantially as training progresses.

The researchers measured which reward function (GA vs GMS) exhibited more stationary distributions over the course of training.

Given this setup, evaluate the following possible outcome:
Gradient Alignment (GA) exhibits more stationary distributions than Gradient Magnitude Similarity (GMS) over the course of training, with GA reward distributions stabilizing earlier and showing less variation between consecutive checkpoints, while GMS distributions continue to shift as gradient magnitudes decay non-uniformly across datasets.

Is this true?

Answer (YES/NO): YES